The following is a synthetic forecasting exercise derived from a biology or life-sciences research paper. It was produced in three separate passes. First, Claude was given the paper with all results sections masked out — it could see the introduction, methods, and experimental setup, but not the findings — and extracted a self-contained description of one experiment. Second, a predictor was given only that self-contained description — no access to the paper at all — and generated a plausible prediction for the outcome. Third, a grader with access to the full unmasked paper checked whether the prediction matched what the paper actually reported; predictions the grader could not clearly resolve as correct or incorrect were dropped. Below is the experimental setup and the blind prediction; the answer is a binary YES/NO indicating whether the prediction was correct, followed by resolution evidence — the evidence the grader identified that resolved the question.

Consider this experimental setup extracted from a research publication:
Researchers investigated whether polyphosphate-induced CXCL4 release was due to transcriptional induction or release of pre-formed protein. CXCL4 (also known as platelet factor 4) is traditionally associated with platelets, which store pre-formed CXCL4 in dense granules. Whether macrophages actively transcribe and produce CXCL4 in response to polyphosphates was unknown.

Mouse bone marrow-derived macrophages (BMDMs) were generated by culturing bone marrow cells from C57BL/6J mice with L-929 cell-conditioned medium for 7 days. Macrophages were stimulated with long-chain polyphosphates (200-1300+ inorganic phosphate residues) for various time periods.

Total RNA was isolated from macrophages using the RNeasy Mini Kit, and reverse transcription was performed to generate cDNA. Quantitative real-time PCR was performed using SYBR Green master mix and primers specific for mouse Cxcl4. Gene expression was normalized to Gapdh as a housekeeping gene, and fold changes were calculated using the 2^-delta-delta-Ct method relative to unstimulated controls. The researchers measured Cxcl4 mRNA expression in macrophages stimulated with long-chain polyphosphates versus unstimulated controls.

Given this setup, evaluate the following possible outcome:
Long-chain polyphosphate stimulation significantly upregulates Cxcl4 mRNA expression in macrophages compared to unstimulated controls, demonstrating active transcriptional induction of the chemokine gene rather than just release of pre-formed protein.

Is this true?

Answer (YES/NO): YES